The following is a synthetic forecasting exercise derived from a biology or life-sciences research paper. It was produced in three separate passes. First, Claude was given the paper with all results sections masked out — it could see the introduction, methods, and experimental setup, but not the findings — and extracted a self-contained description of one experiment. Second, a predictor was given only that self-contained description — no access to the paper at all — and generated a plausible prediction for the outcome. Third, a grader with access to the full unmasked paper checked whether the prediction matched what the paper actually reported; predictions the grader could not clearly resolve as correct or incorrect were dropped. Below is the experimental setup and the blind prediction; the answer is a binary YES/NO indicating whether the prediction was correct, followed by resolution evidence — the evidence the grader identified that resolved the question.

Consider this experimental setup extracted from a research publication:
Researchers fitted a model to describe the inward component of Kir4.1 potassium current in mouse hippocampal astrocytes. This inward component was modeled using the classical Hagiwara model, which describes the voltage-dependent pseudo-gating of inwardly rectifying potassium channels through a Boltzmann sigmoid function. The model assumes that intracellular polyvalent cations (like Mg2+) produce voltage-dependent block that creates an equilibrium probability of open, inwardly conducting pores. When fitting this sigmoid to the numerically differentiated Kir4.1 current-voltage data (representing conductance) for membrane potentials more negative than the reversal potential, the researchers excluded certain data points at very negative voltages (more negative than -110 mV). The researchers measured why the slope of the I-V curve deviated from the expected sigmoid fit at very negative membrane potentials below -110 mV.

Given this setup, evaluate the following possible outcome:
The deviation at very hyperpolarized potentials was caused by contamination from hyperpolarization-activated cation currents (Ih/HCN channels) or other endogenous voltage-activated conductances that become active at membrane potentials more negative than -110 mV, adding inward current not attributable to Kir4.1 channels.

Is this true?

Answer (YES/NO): NO